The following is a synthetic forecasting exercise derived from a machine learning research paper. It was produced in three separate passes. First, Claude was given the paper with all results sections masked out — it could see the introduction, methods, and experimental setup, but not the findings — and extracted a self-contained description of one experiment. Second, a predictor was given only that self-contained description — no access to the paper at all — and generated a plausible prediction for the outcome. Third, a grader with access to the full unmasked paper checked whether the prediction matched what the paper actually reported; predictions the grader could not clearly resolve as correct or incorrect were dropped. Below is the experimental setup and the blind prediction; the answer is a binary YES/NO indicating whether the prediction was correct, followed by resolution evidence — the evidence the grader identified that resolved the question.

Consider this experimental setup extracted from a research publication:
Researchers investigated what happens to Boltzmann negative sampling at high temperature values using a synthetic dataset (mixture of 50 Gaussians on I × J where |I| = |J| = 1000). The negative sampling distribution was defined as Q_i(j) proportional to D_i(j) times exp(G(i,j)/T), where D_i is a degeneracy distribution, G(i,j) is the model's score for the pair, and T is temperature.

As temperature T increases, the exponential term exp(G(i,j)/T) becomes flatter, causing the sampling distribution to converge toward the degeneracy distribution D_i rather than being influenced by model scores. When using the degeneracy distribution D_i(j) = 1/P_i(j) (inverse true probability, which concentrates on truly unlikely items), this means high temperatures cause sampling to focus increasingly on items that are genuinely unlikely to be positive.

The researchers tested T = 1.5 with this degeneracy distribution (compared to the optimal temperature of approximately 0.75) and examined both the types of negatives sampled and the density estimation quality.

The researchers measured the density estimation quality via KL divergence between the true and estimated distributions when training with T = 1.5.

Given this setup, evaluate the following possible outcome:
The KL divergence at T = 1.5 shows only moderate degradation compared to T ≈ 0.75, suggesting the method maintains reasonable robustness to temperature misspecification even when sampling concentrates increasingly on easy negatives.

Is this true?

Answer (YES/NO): NO